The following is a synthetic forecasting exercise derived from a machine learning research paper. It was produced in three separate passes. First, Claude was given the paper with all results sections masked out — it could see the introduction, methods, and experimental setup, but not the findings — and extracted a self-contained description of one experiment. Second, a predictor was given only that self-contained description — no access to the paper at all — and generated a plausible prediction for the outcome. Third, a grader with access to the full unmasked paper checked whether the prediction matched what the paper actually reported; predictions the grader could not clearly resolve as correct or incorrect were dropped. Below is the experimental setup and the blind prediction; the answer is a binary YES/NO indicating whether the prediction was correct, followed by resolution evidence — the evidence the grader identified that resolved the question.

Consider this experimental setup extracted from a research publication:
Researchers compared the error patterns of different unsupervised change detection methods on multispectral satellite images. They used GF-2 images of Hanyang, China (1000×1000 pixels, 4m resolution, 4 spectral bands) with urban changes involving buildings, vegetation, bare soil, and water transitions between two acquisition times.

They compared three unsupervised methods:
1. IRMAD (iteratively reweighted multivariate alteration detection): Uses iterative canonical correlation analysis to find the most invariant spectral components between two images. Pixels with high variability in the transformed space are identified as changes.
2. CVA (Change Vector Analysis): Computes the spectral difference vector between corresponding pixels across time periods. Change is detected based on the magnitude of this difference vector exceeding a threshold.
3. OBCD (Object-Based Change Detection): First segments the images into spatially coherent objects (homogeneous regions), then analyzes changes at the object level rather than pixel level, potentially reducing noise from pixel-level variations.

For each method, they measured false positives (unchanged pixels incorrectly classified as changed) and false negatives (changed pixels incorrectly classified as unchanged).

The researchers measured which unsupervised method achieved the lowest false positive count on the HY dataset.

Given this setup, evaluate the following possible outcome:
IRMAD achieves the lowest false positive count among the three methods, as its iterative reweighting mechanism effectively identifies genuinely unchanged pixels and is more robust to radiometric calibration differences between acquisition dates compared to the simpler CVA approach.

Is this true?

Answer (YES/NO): NO